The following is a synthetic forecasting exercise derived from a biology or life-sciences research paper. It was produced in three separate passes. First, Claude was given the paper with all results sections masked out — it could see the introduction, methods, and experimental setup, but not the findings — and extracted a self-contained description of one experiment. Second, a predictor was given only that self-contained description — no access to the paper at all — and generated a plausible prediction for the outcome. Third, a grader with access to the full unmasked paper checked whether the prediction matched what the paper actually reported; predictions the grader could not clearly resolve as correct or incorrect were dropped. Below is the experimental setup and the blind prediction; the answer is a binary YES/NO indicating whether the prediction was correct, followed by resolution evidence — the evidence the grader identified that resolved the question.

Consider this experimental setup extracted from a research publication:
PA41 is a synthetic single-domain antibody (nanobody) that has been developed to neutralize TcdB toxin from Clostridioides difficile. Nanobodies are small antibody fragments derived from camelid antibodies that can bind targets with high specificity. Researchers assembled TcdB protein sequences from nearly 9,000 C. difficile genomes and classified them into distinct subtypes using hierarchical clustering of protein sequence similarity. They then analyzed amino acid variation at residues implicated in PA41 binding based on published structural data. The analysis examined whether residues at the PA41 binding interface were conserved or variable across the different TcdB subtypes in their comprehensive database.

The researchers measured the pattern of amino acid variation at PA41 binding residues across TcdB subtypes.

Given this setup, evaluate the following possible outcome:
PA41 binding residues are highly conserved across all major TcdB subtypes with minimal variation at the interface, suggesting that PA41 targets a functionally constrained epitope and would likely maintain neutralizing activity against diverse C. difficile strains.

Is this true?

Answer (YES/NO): NO